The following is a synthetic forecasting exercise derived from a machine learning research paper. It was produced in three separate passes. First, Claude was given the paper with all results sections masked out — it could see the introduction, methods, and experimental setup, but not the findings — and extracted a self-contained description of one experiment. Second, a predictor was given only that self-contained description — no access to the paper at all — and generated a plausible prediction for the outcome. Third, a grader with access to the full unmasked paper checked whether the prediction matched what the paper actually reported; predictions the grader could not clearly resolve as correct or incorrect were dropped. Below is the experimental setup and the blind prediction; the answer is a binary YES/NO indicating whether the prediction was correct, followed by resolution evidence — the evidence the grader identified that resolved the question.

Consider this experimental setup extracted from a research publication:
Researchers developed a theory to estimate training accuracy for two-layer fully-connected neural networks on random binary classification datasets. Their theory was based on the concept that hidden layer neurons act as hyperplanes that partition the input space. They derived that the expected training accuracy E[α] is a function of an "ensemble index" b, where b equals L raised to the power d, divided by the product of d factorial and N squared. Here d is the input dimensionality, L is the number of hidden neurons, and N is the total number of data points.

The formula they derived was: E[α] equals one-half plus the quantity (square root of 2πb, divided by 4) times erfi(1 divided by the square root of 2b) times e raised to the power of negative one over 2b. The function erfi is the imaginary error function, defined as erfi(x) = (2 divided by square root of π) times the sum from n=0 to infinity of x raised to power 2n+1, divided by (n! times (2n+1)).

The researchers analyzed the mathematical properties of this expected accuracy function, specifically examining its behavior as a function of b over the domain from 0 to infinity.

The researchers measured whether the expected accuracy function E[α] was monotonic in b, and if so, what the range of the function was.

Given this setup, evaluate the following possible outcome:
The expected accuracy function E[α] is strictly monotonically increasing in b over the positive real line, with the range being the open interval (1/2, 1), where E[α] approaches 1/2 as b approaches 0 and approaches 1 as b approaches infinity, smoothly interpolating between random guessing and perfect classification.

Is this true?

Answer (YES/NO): YES